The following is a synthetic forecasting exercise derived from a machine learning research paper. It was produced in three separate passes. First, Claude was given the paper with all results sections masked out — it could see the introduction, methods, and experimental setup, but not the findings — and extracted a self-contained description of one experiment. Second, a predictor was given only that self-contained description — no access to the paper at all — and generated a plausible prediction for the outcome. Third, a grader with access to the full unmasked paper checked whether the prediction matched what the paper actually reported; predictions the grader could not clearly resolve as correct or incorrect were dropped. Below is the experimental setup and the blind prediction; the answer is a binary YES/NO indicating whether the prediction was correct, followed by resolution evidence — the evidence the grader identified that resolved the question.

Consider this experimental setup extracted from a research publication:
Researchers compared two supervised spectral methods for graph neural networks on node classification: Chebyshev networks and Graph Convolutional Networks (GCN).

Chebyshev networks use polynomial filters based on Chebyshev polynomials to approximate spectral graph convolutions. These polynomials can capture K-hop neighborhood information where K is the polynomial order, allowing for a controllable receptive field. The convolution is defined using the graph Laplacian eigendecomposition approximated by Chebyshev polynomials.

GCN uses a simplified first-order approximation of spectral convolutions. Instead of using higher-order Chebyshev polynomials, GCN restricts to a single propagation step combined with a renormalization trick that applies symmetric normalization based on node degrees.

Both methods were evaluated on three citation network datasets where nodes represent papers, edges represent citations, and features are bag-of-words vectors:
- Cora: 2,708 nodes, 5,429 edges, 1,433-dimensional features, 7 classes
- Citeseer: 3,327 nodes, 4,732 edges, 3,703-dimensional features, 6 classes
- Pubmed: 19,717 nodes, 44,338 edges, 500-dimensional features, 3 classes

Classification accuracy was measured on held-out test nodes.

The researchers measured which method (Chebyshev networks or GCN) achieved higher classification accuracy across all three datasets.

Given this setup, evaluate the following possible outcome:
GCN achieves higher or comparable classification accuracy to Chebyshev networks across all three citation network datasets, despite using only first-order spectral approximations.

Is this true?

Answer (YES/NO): YES